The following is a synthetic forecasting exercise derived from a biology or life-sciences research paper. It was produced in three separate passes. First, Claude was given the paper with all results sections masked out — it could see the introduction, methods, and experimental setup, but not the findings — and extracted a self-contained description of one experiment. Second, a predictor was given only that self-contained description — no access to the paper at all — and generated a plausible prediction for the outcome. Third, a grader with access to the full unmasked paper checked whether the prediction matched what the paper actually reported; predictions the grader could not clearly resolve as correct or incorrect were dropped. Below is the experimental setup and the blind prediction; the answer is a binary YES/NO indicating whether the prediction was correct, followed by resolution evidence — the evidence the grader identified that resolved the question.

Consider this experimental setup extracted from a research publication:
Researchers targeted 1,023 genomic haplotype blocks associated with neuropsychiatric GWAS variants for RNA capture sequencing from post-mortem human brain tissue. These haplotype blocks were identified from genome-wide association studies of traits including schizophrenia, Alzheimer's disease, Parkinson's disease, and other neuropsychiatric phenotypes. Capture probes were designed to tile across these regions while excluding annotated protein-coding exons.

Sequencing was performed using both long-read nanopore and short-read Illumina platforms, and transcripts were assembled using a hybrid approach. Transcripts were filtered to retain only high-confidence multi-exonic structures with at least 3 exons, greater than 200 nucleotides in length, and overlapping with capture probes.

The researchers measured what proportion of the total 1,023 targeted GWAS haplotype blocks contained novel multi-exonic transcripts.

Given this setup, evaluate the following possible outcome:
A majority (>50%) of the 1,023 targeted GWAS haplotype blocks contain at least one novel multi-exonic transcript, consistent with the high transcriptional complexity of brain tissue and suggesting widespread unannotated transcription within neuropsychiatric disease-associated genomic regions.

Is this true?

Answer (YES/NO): YES